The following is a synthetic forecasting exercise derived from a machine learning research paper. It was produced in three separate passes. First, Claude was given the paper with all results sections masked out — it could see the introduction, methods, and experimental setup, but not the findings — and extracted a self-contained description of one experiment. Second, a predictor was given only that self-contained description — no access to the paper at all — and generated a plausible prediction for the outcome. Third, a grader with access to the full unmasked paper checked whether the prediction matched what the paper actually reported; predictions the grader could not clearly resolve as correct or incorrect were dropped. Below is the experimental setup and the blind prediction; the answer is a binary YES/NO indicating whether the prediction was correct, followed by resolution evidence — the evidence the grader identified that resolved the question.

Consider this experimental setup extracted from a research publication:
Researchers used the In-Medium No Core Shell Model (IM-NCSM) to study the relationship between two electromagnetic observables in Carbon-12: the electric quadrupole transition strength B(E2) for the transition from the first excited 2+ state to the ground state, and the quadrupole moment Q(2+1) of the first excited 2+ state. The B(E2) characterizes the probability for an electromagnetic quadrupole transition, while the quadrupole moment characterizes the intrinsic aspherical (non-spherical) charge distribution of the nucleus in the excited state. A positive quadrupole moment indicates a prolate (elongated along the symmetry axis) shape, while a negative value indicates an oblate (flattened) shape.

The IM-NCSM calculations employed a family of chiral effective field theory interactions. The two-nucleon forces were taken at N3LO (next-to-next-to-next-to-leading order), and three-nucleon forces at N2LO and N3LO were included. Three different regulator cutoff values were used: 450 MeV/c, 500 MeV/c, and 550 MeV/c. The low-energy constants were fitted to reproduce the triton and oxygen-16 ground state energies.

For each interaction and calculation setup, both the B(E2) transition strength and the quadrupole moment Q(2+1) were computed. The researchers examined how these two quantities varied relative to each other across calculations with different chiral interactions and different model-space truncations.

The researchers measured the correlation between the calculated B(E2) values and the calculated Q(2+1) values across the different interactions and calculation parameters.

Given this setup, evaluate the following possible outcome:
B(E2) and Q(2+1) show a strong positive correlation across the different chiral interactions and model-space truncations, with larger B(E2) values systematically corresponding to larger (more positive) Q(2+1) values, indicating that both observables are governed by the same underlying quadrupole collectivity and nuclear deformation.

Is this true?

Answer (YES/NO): YES